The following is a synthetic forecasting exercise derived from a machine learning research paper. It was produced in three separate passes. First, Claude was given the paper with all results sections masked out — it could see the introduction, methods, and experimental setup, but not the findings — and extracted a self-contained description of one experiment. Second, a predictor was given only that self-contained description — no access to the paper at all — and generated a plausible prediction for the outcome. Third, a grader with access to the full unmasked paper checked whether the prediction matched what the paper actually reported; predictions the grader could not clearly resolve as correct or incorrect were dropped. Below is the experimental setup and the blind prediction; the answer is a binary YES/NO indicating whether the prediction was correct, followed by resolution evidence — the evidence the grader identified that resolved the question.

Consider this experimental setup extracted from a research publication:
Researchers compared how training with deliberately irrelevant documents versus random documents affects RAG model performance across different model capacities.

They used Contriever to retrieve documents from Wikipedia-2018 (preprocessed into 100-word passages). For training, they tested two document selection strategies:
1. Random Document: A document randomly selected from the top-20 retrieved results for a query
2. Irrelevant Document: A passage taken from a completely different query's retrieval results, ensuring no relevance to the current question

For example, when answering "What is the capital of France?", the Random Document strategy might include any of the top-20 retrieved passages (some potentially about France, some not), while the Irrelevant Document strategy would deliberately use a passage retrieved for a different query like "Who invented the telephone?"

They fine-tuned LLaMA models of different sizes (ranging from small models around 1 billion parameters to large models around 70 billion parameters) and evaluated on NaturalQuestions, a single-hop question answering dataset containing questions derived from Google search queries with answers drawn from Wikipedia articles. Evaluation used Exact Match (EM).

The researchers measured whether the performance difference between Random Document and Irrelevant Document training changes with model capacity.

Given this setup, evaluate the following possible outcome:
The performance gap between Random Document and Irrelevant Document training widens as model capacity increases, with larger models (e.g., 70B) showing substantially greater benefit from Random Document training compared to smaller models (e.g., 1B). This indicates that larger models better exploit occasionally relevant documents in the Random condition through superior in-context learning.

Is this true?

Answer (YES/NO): NO